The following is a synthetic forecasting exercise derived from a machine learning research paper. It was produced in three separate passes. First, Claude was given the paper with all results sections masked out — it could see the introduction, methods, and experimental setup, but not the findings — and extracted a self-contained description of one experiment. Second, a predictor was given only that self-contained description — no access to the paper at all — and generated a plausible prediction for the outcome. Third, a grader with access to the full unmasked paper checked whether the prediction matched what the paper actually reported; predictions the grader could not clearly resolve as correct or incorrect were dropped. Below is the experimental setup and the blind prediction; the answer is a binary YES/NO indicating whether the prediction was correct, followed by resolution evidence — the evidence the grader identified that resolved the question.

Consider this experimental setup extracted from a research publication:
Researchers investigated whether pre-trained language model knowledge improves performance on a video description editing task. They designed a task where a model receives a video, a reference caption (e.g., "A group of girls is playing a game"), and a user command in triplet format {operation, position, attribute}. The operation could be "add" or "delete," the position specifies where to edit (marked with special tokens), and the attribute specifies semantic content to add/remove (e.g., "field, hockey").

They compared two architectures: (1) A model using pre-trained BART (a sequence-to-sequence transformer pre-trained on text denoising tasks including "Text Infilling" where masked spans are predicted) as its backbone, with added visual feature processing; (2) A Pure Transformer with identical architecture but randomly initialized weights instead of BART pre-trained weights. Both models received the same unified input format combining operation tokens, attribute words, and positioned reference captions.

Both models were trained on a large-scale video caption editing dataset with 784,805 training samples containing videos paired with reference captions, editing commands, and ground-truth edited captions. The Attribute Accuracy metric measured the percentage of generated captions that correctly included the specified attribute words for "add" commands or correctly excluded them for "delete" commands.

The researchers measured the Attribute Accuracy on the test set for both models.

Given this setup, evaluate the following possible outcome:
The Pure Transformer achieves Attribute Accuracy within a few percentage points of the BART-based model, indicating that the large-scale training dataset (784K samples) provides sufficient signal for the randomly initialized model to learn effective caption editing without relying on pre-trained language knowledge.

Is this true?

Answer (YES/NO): NO